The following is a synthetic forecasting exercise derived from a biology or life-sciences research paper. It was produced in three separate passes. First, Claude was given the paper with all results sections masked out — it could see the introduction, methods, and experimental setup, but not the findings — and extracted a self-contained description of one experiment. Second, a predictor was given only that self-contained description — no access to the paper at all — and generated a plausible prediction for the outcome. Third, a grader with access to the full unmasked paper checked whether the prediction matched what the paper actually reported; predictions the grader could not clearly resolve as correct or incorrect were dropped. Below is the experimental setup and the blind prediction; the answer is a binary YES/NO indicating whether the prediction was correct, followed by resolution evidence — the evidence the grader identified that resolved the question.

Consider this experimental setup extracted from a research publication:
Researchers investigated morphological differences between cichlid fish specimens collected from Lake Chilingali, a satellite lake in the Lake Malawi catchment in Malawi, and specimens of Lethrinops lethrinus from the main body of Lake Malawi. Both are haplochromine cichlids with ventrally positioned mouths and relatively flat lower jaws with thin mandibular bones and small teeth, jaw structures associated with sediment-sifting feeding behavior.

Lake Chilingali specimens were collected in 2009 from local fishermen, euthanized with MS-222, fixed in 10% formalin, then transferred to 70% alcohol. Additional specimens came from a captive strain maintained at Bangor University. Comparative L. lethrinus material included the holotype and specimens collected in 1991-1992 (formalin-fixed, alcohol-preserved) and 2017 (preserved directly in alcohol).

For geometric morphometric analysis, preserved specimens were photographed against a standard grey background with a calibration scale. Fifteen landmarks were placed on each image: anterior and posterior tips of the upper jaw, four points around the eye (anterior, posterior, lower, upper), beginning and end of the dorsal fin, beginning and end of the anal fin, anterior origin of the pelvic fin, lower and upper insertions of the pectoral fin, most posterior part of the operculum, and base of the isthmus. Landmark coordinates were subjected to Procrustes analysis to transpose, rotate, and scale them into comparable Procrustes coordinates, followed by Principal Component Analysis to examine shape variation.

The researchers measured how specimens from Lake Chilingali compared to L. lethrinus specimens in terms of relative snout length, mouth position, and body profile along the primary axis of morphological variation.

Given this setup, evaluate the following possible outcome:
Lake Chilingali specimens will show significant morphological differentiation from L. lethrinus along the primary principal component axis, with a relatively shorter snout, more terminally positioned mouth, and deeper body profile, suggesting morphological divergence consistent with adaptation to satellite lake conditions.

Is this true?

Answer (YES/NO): NO